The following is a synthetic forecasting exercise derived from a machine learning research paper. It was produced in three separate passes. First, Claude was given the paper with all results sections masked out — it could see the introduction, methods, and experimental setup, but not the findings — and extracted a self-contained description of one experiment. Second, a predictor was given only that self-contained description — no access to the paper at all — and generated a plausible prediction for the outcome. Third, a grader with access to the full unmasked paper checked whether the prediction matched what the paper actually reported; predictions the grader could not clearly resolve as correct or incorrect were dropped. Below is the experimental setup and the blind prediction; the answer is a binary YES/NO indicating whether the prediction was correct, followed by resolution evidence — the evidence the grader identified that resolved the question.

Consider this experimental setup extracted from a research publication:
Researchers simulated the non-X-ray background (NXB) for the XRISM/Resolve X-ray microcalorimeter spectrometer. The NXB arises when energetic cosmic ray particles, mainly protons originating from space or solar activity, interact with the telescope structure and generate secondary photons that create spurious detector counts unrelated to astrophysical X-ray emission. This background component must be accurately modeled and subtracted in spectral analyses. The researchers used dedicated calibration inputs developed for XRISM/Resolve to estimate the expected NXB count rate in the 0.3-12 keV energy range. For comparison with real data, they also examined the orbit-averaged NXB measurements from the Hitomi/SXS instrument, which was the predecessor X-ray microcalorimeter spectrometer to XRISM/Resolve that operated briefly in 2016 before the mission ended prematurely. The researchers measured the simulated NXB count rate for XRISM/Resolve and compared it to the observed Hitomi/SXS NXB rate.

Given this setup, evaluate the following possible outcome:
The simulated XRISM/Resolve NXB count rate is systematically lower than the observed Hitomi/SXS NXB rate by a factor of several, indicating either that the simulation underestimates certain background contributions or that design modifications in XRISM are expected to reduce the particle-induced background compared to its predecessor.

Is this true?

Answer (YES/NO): NO